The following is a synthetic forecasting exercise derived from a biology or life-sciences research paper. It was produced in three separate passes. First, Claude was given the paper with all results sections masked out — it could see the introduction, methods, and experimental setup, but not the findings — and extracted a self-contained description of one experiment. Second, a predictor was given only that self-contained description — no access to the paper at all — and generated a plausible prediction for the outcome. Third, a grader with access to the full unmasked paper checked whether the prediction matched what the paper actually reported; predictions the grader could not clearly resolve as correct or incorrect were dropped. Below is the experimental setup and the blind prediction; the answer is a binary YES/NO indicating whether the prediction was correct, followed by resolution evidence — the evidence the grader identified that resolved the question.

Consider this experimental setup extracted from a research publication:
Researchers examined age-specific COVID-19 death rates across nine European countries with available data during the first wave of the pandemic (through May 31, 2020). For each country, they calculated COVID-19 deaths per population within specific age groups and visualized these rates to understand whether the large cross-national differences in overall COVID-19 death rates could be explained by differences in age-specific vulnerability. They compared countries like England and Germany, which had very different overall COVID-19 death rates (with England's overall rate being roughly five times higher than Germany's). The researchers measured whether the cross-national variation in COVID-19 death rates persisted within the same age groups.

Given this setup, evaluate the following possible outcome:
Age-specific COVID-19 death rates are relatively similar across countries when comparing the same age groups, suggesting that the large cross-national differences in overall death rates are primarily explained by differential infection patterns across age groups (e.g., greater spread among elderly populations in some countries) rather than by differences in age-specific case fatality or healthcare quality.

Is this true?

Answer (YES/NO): NO